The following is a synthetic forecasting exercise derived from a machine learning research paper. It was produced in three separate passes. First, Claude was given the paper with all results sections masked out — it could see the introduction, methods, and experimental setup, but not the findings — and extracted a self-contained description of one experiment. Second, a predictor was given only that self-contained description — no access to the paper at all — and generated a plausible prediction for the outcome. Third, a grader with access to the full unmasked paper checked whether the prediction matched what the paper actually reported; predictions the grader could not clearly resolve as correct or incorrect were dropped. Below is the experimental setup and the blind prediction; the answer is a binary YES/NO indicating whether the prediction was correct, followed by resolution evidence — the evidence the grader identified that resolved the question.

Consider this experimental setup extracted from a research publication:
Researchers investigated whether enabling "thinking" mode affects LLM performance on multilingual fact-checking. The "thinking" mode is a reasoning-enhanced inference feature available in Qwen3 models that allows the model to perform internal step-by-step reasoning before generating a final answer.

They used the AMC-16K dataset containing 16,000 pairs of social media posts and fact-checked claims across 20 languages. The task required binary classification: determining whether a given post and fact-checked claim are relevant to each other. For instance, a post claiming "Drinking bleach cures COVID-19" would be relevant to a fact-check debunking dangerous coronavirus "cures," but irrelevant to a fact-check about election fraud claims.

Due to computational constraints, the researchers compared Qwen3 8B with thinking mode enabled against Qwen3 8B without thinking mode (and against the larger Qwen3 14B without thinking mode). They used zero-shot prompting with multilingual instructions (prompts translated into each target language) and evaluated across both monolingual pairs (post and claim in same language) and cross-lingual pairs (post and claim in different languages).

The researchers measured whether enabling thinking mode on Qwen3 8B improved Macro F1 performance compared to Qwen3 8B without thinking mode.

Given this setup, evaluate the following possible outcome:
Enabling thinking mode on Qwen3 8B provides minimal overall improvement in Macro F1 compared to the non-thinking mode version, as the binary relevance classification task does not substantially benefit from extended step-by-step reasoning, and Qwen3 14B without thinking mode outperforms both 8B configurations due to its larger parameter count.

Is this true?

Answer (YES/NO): NO